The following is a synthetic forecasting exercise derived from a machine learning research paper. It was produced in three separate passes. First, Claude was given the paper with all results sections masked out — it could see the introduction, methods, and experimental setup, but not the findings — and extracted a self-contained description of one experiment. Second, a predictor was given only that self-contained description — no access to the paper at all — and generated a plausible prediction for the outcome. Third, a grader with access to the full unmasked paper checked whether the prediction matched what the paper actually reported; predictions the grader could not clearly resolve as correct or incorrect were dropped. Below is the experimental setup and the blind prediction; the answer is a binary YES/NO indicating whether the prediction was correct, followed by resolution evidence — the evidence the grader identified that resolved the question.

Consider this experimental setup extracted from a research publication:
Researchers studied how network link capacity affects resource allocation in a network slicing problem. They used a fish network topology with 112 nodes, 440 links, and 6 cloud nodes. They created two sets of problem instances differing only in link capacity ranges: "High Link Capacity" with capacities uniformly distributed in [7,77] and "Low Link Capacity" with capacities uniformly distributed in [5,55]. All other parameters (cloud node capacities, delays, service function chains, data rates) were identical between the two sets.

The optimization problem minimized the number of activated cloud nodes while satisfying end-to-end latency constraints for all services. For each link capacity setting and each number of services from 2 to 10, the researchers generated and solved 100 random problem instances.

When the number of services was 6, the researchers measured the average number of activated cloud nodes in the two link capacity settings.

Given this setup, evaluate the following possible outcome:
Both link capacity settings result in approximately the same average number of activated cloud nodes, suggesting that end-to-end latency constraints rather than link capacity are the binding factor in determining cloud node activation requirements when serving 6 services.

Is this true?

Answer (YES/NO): YES